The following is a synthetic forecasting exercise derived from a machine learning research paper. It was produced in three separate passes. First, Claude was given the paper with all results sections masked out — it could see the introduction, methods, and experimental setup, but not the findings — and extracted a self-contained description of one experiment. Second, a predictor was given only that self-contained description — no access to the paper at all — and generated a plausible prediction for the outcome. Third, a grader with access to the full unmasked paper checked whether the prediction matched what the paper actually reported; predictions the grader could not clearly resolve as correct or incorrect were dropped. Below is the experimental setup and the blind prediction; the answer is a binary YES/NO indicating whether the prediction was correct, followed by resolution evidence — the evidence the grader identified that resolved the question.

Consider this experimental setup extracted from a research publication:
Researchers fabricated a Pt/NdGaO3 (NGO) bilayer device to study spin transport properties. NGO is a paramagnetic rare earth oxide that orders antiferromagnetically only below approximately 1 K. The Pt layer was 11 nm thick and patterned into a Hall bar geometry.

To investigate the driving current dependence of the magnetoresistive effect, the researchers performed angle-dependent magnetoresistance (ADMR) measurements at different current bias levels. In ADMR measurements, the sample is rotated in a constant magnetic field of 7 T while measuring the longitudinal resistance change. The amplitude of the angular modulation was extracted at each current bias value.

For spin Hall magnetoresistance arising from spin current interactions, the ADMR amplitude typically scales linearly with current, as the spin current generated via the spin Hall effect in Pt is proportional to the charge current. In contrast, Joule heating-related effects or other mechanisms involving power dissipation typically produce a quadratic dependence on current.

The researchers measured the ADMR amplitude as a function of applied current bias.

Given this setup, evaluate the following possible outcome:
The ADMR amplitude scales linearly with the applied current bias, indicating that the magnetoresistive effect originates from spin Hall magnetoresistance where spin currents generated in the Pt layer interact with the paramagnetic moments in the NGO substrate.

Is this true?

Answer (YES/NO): YES